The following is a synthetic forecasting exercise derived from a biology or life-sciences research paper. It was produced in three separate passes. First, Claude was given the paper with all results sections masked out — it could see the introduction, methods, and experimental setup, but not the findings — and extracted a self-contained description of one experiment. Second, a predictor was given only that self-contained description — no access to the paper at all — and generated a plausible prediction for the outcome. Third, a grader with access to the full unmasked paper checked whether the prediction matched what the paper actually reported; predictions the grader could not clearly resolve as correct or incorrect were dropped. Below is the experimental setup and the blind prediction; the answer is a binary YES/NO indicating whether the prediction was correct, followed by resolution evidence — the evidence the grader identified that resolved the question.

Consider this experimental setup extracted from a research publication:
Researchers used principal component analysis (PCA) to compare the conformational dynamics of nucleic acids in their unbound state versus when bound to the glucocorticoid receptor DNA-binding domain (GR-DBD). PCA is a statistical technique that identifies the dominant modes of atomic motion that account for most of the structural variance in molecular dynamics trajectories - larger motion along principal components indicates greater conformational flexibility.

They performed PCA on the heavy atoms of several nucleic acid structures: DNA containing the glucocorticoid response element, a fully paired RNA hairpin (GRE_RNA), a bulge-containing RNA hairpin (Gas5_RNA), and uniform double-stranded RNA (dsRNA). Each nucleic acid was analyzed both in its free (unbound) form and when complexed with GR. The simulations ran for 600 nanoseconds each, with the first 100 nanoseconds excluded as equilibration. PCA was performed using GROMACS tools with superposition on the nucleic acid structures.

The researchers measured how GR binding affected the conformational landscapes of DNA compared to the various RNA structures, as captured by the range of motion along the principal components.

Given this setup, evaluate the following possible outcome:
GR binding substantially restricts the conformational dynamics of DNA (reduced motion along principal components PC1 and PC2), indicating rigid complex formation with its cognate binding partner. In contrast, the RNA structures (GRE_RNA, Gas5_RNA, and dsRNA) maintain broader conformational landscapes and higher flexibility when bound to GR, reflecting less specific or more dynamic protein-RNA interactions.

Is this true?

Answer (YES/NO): NO